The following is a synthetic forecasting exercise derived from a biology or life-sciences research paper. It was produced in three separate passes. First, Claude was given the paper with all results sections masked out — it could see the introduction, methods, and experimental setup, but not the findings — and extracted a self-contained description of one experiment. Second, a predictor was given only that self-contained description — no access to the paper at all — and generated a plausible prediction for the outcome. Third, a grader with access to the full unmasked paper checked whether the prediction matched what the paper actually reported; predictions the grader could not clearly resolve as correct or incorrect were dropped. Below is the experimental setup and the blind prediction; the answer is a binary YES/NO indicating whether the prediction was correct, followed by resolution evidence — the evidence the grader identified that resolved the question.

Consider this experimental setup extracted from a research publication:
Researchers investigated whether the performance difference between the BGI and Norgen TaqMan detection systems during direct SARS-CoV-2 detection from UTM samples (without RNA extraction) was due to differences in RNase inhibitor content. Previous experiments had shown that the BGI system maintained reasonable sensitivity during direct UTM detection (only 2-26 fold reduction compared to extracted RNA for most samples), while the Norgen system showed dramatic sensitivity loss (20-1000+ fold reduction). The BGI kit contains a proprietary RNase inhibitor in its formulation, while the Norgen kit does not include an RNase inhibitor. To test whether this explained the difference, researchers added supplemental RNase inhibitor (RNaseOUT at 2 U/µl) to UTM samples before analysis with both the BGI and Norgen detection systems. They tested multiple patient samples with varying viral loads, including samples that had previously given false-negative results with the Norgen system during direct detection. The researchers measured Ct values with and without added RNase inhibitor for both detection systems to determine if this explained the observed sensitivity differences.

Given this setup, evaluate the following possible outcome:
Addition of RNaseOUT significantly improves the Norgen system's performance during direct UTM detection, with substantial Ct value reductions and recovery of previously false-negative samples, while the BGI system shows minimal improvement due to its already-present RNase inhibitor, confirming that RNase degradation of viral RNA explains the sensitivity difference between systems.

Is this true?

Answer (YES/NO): YES